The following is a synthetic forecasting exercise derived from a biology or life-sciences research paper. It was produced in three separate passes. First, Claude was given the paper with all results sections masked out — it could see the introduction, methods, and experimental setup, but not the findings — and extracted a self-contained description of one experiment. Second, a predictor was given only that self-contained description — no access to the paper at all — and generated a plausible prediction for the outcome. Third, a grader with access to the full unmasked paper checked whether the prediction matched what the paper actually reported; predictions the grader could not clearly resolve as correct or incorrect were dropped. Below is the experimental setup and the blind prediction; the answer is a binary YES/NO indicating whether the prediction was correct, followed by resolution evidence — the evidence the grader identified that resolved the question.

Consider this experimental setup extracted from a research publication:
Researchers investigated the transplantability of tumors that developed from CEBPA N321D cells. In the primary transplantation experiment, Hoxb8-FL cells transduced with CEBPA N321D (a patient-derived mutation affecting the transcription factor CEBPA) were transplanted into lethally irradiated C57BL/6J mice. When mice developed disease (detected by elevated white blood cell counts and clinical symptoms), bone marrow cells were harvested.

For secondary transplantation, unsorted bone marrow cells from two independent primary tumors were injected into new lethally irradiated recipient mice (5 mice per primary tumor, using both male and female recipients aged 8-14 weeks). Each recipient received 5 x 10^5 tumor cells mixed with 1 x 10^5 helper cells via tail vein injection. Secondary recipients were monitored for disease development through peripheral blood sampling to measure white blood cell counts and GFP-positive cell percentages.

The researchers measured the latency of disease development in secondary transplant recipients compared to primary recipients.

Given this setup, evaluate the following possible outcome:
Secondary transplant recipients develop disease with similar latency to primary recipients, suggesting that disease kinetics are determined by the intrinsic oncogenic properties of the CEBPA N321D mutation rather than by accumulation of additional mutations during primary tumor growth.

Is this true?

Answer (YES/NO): NO